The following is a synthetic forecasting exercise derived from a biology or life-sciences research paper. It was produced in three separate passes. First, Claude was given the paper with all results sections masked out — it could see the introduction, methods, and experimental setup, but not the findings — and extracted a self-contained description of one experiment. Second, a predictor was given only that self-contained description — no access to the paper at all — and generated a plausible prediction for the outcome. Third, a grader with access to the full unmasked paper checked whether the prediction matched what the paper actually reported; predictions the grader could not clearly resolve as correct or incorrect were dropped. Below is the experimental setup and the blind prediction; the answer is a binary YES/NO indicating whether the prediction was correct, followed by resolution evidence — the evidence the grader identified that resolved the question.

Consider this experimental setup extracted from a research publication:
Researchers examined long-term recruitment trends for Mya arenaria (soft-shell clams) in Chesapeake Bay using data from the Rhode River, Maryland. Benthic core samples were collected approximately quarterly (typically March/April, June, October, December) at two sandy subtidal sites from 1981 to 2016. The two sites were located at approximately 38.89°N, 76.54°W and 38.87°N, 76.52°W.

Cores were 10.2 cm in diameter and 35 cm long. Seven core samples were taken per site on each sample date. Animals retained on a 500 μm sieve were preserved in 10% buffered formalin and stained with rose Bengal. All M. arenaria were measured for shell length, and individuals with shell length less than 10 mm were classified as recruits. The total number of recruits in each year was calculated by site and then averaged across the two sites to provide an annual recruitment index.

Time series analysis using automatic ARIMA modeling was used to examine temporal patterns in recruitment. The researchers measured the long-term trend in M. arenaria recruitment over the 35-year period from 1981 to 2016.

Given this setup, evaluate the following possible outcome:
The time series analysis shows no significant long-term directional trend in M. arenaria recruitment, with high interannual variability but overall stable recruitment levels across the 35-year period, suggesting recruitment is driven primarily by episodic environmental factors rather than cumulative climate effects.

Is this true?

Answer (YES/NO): NO